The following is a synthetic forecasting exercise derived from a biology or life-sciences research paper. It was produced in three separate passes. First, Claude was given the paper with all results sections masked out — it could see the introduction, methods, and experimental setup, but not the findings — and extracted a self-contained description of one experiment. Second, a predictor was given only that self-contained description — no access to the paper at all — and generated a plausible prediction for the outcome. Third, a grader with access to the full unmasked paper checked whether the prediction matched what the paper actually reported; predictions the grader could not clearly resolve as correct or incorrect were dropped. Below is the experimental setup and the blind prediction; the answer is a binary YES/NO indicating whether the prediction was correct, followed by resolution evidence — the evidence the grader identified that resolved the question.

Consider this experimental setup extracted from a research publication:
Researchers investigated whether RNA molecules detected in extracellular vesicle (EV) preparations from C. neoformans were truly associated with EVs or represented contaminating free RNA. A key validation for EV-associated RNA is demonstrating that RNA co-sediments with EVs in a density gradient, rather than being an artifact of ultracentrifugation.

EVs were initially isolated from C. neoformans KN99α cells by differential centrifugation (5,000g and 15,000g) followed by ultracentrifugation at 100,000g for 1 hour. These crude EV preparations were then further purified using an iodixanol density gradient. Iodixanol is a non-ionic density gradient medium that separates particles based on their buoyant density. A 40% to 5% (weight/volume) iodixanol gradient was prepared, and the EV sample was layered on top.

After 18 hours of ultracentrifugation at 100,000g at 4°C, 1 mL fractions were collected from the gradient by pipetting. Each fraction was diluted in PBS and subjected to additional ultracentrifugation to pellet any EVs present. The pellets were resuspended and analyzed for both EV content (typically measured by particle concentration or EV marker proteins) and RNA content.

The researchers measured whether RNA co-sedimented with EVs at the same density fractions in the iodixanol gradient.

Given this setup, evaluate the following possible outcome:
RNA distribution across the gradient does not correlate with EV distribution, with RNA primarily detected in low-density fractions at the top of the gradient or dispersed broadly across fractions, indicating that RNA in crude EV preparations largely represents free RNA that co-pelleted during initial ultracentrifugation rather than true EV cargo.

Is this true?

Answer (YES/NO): NO